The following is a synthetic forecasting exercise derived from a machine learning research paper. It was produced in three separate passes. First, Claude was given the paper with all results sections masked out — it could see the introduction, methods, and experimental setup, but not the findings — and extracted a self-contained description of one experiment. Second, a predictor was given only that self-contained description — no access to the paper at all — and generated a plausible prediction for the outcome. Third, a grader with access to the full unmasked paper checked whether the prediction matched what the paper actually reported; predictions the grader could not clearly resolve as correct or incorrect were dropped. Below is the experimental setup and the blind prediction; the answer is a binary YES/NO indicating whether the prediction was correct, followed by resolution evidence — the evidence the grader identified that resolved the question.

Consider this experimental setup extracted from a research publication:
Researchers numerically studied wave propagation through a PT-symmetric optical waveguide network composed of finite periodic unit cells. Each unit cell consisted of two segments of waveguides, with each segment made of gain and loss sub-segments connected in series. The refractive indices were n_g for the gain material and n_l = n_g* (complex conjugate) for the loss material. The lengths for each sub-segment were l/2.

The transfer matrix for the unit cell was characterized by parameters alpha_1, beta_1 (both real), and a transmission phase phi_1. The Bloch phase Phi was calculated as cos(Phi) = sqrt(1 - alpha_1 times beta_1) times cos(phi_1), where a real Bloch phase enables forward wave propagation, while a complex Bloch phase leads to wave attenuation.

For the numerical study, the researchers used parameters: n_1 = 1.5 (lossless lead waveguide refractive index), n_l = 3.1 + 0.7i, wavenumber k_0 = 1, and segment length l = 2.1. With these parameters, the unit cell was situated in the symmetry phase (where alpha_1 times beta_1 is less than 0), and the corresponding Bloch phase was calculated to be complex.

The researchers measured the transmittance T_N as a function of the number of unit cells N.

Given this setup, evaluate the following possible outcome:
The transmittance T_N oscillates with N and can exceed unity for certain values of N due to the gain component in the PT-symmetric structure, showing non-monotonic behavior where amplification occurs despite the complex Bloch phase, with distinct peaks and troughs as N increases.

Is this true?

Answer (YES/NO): NO